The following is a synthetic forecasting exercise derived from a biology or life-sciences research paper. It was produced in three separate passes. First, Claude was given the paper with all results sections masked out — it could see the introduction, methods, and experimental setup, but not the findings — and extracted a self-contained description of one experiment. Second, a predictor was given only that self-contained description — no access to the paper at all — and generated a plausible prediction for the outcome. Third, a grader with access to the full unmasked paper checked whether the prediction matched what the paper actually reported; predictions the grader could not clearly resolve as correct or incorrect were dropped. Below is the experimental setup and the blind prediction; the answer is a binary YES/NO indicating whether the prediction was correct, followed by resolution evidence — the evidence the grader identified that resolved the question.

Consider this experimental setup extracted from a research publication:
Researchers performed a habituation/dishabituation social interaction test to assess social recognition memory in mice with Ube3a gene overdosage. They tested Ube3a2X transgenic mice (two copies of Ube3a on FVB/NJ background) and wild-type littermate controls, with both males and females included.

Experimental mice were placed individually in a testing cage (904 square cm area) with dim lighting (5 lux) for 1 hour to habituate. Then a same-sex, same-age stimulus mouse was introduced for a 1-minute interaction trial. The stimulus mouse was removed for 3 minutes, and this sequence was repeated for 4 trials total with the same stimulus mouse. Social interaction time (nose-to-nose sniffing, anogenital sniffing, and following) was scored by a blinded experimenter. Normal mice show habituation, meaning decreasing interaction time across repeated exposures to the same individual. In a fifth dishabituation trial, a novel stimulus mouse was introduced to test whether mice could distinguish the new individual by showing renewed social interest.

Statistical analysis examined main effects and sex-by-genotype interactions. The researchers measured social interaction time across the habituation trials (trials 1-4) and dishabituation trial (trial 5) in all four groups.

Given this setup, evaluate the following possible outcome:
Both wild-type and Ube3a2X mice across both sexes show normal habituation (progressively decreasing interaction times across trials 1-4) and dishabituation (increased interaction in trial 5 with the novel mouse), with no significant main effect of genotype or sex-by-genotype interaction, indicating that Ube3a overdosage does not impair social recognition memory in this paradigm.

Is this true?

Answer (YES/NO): YES